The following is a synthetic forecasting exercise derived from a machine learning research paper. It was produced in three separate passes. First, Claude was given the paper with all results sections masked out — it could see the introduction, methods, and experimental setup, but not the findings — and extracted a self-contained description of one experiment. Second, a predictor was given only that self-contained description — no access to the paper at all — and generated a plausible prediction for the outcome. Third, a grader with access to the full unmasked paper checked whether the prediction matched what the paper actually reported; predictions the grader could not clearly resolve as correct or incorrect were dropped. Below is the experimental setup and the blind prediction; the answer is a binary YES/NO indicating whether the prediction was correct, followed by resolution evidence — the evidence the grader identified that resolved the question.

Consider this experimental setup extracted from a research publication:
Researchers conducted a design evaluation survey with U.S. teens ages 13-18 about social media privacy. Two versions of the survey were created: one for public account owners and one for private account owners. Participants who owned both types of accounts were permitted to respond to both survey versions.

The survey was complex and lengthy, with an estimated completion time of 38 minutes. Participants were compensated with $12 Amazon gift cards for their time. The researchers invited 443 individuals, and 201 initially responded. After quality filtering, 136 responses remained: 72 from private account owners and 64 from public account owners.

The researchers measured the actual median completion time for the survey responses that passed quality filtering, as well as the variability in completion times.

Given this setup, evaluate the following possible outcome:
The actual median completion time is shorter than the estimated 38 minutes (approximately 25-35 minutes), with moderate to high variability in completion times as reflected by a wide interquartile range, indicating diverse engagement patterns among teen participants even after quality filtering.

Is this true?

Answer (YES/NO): NO